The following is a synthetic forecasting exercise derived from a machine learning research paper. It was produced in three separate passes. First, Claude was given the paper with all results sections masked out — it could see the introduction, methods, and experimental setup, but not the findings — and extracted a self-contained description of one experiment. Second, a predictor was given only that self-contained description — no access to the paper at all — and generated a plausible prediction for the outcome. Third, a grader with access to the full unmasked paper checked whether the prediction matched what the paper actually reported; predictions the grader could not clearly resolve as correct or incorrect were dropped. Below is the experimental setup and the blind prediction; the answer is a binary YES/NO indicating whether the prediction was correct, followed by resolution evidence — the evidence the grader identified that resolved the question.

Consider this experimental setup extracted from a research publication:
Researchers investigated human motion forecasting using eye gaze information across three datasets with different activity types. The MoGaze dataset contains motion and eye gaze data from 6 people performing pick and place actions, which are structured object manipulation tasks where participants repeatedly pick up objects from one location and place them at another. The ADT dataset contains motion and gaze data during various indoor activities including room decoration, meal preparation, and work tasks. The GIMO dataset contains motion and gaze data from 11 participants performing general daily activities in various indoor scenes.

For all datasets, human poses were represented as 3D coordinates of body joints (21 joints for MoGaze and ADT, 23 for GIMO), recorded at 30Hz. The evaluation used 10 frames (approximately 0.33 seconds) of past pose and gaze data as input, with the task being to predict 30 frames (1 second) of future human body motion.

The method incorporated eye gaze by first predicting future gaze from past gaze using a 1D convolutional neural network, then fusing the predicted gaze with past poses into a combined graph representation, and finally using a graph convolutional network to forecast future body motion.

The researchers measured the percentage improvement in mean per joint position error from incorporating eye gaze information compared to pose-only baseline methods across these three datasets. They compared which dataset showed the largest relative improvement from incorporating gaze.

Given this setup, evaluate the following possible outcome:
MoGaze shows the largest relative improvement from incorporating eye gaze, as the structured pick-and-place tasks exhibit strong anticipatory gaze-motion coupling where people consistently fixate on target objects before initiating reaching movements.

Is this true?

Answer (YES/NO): YES